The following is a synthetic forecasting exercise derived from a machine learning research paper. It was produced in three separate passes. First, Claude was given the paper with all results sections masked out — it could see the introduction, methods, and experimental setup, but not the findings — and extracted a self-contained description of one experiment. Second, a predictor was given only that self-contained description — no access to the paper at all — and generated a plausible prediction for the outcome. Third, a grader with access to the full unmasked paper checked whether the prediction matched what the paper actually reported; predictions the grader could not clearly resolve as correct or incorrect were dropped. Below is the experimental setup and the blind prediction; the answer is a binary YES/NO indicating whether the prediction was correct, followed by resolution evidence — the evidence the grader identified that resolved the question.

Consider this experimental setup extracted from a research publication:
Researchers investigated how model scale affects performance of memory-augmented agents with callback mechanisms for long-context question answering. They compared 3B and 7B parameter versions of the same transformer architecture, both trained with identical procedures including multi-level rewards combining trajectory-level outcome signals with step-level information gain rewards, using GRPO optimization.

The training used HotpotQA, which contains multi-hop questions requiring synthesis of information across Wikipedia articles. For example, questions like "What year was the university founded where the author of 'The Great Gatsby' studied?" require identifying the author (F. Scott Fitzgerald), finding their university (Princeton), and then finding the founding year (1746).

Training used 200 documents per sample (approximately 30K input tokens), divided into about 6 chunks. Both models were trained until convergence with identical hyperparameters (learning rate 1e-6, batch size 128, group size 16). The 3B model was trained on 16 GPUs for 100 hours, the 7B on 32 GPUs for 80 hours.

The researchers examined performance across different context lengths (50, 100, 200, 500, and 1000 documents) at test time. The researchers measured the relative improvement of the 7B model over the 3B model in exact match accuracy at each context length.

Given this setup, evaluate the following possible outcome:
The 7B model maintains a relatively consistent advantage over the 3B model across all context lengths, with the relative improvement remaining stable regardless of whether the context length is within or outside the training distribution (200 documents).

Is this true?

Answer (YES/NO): NO